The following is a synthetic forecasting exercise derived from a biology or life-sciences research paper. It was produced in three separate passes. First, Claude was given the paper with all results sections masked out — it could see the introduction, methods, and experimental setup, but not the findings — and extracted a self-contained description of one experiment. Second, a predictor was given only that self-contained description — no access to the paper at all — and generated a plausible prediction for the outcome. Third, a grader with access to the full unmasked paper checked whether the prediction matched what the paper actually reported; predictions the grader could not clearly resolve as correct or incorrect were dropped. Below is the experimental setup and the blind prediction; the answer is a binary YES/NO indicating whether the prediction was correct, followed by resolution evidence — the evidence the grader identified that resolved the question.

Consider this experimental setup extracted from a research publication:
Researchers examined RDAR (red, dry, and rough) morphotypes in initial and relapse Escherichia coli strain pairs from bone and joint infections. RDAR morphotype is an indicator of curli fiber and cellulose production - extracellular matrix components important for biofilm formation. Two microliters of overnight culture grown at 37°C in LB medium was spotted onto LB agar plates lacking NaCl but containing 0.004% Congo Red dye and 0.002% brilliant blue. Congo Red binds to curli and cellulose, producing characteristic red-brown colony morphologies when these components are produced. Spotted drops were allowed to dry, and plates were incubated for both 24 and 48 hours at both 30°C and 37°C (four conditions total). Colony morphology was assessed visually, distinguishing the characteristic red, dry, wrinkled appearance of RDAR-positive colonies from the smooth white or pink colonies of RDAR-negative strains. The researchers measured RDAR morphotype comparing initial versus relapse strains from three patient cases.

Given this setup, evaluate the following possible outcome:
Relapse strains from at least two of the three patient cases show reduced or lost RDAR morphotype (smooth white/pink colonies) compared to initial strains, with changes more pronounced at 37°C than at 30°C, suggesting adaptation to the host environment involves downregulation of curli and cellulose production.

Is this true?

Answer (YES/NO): NO